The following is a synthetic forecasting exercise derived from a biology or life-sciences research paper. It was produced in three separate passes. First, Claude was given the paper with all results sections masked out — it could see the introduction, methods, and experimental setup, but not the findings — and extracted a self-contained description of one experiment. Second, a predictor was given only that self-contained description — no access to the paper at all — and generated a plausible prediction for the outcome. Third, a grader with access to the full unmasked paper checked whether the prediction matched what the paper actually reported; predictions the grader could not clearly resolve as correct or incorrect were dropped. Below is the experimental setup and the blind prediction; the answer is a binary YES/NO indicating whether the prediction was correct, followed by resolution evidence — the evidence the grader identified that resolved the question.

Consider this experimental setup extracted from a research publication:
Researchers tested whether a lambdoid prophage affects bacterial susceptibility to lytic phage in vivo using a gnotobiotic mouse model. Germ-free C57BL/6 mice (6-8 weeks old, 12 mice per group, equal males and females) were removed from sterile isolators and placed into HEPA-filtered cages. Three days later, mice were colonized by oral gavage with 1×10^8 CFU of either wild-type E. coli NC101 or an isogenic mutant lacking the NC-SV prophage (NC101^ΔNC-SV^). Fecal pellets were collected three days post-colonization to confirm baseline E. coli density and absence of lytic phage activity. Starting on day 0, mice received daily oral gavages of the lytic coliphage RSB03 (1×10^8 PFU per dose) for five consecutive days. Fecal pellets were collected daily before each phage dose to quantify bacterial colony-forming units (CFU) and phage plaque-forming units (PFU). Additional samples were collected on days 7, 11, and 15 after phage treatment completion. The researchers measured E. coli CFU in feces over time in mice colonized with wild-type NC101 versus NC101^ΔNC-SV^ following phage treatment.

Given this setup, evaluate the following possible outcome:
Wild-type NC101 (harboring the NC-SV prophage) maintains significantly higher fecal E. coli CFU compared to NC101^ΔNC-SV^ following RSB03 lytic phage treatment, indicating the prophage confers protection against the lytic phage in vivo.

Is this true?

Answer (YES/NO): NO